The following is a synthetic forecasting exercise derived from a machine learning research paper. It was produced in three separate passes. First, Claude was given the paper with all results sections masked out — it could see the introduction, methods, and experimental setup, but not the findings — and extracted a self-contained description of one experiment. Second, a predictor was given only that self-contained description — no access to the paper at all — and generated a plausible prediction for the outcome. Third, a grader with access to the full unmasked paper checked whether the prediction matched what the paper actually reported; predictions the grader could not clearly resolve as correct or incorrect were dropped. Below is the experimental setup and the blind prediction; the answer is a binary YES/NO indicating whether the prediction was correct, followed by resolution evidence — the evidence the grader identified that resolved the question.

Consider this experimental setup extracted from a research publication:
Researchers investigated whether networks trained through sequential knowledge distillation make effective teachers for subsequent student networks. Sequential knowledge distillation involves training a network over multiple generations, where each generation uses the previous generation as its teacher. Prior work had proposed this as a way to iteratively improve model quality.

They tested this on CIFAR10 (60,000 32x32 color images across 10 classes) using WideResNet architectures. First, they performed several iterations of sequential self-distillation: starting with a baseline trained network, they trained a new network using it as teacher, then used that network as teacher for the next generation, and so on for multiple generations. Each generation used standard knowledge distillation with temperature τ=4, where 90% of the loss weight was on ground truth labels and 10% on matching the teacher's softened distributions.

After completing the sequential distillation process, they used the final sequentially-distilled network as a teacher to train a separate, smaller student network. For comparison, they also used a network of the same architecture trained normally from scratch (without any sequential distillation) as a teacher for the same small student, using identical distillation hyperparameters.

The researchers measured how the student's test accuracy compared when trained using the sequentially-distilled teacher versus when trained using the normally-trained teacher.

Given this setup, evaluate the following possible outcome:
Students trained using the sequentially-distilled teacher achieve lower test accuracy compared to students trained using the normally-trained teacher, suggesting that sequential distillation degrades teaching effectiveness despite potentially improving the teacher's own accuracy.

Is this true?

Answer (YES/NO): YES